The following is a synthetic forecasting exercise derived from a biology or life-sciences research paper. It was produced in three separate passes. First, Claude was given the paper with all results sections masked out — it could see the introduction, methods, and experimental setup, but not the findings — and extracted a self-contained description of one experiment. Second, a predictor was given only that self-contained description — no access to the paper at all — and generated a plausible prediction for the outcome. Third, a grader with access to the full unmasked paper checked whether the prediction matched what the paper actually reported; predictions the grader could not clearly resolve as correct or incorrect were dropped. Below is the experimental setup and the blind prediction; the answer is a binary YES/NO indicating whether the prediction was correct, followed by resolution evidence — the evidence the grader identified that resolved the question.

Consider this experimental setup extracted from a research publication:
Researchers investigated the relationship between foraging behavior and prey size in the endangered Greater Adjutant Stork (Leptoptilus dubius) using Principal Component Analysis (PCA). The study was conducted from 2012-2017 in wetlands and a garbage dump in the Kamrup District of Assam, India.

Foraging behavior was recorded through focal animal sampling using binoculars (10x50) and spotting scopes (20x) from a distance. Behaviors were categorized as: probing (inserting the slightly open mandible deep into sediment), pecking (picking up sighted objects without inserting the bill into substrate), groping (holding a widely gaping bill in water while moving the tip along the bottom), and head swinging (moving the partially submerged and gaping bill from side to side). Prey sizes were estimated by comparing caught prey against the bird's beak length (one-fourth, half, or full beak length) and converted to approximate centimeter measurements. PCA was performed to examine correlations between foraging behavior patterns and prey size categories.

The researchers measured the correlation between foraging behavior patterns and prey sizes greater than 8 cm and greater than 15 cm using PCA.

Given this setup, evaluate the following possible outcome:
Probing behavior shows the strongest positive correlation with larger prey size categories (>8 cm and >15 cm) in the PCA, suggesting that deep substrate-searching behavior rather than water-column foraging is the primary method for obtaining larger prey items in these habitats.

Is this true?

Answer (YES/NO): NO